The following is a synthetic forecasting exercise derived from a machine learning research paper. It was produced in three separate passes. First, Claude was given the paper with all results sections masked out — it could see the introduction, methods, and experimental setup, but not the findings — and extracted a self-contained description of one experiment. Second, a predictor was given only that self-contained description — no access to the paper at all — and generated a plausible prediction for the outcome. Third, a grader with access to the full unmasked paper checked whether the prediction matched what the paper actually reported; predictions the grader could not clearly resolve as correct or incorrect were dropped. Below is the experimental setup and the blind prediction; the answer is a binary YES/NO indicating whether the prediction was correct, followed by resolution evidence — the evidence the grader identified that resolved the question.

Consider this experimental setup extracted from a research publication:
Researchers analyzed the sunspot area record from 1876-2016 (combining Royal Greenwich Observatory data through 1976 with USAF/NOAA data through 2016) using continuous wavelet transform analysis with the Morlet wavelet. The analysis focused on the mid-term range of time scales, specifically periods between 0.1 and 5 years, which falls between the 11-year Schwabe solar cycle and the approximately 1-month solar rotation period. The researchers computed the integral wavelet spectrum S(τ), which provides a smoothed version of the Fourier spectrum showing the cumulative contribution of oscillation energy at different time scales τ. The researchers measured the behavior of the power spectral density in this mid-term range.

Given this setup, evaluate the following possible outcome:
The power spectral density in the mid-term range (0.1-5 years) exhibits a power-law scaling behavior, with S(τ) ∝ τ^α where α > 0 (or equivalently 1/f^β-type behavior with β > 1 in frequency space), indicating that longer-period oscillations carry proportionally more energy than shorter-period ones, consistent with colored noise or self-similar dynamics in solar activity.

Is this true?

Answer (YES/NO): YES